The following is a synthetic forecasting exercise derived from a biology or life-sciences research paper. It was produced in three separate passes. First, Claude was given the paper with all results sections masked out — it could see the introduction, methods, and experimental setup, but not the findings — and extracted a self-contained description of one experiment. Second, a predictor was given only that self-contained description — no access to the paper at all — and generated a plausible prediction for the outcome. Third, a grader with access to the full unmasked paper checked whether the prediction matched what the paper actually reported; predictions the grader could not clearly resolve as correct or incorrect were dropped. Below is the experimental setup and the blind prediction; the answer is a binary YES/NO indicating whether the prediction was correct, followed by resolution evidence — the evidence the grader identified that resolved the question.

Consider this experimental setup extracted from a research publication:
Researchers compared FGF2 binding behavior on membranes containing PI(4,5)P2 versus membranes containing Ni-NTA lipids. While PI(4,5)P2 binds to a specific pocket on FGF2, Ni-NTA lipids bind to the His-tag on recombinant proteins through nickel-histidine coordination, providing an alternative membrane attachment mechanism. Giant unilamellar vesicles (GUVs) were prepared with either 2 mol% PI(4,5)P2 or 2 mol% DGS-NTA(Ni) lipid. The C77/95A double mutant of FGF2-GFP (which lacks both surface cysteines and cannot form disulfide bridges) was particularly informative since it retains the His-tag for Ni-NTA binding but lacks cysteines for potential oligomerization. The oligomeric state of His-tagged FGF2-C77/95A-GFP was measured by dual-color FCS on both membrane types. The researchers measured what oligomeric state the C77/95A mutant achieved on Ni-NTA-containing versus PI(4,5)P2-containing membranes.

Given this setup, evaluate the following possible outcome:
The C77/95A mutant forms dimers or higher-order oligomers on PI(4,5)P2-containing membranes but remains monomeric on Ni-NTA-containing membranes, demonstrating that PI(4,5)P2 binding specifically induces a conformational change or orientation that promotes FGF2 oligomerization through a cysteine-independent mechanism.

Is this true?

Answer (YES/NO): NO